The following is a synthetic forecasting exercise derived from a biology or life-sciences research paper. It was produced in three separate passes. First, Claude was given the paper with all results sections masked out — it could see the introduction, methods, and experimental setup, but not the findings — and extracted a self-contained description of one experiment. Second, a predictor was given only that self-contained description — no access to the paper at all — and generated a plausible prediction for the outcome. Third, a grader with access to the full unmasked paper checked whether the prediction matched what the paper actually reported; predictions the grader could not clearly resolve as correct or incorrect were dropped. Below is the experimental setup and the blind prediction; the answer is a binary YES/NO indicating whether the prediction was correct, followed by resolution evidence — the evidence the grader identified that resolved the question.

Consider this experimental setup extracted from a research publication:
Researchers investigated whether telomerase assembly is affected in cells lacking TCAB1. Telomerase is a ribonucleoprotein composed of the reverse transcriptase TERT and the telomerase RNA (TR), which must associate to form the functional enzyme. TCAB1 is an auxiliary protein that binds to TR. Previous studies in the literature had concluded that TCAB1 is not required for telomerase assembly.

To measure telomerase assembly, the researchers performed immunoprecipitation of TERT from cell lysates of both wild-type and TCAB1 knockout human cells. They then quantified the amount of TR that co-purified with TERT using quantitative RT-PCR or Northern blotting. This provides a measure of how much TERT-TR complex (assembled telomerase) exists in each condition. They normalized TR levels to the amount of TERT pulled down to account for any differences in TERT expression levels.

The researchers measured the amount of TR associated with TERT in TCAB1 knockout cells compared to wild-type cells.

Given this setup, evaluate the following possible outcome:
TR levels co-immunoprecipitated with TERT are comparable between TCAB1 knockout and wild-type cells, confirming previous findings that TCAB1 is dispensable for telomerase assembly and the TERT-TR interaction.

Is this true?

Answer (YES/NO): NO